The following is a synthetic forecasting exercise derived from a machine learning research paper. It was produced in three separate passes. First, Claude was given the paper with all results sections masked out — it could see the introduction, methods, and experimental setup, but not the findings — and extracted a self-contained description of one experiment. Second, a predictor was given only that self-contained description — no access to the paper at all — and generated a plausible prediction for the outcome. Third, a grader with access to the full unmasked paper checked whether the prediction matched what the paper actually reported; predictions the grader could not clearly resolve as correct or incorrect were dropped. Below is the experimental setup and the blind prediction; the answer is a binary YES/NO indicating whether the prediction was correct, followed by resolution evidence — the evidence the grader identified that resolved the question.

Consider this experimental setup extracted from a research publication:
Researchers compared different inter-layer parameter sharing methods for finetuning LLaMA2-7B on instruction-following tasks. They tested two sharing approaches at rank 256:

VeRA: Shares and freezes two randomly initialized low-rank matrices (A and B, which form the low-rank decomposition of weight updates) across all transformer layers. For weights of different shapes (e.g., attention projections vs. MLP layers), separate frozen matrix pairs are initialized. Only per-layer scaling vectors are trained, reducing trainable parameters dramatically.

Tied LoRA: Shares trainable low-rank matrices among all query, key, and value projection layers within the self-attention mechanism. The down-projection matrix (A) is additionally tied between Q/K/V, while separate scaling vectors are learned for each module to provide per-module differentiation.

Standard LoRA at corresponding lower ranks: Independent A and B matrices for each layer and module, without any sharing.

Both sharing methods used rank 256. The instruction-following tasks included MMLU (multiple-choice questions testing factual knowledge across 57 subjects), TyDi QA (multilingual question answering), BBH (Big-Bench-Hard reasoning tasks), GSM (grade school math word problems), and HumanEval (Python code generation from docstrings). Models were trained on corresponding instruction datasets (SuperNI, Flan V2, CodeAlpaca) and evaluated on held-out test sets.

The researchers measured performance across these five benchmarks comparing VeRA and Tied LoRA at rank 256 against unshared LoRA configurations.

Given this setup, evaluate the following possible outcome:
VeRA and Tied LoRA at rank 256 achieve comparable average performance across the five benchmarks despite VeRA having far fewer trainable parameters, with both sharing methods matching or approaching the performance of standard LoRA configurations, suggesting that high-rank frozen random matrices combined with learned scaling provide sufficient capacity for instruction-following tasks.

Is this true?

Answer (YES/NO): NO